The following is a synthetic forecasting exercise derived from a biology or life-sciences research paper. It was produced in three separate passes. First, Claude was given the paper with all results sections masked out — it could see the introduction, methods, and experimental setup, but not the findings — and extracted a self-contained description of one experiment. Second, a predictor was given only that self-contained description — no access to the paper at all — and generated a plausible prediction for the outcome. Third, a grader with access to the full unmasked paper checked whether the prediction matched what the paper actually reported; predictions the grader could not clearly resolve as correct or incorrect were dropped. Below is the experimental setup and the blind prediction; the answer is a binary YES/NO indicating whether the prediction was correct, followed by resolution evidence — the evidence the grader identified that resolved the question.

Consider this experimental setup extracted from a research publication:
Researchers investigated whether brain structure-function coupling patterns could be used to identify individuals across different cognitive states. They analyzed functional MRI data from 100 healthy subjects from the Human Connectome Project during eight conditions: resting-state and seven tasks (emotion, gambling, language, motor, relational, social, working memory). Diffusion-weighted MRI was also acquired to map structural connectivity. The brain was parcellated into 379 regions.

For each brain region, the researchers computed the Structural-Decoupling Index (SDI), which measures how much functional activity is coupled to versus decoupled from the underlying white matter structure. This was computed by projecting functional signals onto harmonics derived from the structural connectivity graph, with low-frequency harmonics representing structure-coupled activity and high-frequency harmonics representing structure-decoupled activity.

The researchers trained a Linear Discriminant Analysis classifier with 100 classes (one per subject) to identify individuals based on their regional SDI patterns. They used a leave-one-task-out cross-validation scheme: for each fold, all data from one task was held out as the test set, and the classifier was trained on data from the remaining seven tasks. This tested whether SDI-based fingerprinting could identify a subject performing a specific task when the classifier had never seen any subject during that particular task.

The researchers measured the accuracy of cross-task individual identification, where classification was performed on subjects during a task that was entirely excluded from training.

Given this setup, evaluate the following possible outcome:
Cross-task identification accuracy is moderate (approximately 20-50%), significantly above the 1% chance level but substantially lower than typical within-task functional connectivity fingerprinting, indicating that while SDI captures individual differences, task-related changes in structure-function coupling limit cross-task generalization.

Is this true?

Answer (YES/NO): NO